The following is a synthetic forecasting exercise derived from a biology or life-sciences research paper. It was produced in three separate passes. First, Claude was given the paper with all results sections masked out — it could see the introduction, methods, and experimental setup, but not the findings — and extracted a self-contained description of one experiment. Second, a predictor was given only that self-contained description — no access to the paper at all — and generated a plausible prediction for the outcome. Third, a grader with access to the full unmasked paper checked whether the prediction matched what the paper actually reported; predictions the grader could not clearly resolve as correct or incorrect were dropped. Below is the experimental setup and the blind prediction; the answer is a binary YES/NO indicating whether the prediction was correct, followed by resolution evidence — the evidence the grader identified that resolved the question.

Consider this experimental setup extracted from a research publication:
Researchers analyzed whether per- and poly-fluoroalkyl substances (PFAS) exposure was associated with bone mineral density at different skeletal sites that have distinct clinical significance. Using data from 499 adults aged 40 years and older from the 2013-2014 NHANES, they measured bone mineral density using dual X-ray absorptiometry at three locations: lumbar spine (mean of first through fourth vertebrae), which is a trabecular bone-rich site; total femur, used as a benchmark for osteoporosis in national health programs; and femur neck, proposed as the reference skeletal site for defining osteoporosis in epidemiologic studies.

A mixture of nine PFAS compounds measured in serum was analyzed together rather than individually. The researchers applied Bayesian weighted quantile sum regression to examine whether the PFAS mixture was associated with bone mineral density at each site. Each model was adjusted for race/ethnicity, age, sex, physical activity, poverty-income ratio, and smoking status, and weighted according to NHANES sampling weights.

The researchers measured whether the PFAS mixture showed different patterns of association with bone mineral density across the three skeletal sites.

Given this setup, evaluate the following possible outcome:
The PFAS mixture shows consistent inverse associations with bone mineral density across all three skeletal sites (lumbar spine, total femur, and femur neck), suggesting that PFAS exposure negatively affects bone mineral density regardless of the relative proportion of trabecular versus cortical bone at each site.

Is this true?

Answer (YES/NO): NO